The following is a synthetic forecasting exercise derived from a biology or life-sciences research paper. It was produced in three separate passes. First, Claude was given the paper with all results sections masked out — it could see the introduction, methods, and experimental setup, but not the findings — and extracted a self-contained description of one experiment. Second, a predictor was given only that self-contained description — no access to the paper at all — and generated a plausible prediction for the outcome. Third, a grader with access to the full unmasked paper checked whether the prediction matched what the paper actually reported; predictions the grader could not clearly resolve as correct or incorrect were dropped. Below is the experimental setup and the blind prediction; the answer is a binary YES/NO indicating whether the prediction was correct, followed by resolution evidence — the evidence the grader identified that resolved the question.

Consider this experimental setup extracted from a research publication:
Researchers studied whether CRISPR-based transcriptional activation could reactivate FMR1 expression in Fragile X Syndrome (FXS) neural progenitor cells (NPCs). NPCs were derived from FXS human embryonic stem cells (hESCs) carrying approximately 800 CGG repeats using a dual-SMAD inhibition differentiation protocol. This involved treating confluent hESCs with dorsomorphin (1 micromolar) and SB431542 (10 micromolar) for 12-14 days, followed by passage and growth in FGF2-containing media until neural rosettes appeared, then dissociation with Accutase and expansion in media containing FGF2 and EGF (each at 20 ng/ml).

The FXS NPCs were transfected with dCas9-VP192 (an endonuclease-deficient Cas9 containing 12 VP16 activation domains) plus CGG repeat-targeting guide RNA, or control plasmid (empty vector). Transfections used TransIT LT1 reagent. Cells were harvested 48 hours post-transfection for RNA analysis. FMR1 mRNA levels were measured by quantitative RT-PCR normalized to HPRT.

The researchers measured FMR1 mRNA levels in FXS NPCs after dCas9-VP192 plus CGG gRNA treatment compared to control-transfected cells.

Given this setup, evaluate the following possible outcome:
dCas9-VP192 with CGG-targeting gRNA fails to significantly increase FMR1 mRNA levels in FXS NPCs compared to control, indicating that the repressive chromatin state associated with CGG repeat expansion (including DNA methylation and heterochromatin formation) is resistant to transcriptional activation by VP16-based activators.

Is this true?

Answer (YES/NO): NO